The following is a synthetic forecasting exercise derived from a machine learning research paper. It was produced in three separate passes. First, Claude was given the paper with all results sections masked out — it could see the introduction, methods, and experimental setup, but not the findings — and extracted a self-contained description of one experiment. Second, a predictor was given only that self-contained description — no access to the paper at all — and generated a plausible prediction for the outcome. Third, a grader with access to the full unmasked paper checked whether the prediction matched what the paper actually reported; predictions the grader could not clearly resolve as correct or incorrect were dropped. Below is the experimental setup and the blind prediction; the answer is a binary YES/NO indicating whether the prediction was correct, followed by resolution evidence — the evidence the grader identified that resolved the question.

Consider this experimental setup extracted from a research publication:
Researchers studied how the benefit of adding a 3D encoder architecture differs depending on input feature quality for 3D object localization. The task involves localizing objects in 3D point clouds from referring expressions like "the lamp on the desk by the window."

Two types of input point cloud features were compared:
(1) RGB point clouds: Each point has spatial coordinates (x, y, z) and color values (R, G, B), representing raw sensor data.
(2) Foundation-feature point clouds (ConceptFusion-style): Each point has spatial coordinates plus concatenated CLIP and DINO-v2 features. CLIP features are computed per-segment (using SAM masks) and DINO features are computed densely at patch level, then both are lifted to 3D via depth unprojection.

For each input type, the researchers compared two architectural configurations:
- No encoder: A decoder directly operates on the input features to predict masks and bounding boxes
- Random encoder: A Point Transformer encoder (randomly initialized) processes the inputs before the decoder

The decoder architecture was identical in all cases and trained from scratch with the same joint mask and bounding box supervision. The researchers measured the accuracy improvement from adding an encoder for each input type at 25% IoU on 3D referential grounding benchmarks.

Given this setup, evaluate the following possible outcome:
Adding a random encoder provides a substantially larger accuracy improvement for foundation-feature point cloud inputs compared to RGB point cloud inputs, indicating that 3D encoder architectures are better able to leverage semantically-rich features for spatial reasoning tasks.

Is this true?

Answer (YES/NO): NO